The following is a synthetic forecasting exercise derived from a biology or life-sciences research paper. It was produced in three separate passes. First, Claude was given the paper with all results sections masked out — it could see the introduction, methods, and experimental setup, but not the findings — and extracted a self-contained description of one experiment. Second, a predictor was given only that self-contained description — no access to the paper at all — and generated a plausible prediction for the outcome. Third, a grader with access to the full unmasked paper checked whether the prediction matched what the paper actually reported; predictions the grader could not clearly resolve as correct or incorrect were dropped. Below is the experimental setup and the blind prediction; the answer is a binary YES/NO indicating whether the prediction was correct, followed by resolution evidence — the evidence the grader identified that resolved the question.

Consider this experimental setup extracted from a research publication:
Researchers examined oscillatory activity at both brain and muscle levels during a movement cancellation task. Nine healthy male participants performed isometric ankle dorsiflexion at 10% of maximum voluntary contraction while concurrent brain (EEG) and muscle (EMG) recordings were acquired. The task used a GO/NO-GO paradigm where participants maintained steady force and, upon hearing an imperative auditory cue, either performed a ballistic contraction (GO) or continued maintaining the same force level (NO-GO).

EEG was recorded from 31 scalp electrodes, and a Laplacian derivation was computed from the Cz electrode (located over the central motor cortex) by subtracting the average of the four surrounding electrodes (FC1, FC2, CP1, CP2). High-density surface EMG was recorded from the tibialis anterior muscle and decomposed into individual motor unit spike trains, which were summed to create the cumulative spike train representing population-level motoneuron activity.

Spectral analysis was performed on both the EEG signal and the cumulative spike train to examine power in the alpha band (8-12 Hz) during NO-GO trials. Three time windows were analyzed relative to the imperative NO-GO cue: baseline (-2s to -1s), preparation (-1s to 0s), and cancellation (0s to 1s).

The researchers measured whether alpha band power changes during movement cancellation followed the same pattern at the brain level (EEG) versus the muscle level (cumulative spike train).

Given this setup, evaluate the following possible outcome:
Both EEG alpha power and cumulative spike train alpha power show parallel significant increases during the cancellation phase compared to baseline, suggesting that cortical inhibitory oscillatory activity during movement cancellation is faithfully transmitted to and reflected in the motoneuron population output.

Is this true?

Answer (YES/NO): NO